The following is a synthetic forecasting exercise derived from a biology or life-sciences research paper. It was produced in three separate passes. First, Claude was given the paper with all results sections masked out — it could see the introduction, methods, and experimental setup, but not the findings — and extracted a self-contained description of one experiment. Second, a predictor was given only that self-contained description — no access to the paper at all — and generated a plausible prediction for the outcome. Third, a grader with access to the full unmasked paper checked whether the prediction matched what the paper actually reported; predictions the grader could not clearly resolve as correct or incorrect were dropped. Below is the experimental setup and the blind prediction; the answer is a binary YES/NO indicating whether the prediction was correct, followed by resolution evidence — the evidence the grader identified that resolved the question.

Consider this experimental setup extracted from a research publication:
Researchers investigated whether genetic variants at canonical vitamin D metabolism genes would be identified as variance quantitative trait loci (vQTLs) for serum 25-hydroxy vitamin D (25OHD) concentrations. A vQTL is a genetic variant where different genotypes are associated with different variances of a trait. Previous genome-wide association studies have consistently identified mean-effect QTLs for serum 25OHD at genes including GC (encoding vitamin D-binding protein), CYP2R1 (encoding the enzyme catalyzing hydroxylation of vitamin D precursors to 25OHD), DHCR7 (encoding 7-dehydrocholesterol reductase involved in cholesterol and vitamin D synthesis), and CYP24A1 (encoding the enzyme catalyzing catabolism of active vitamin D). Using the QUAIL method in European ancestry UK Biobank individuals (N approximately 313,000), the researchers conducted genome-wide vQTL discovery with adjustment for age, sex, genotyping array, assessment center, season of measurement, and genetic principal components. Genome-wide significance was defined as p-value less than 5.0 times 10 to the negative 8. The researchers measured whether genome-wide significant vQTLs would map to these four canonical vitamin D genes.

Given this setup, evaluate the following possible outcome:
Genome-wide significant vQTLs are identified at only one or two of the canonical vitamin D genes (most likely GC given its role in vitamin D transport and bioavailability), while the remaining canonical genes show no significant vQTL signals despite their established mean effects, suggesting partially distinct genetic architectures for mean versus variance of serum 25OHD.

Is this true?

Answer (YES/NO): NO